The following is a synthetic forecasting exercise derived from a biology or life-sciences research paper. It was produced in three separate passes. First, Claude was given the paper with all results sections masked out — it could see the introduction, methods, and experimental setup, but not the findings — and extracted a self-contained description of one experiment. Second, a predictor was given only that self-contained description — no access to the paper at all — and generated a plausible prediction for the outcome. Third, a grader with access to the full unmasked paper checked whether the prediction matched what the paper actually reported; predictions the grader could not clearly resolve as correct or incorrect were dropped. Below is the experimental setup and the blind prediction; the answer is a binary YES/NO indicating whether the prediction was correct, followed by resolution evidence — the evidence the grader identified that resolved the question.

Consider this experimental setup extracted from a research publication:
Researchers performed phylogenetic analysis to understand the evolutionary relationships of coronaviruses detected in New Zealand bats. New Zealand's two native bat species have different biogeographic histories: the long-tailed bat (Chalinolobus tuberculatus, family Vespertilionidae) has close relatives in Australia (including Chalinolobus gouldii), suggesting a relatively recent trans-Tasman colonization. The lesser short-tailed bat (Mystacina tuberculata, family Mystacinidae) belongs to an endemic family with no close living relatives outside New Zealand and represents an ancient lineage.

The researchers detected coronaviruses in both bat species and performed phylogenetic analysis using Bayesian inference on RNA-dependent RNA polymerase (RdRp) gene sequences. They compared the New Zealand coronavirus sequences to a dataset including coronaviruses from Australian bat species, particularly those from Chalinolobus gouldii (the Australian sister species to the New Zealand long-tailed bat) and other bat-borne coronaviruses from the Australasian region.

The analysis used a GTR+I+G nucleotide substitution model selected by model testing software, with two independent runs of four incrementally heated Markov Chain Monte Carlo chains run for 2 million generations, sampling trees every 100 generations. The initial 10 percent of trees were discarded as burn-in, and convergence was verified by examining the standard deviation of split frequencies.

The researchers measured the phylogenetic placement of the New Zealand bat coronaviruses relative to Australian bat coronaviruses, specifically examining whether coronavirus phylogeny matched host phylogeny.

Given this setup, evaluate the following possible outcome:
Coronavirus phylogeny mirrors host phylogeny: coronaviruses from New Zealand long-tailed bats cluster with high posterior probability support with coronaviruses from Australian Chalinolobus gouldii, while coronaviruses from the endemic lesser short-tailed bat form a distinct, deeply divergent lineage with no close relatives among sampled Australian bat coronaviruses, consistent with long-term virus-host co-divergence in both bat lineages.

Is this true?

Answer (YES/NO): NO